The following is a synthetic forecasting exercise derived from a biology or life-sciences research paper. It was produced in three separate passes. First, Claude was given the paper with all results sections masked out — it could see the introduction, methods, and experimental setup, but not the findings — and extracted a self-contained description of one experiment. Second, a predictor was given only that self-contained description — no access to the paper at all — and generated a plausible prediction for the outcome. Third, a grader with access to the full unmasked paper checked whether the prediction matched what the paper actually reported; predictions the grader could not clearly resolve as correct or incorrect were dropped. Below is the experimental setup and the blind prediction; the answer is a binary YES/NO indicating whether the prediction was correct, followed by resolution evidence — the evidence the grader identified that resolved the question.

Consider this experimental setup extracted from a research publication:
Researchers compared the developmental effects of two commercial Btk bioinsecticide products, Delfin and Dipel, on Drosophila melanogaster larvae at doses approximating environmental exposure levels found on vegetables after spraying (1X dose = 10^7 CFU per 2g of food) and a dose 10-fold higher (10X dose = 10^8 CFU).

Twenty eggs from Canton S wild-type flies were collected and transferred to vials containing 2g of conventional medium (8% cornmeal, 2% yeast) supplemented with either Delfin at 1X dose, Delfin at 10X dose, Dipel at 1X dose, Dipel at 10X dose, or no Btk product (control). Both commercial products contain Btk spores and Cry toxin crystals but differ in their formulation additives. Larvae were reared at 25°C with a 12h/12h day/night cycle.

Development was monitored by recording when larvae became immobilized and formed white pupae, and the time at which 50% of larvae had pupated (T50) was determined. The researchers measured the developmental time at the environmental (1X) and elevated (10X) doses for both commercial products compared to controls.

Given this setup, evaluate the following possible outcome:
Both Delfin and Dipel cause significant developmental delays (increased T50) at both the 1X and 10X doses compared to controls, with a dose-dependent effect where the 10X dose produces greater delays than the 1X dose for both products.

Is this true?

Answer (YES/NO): NO